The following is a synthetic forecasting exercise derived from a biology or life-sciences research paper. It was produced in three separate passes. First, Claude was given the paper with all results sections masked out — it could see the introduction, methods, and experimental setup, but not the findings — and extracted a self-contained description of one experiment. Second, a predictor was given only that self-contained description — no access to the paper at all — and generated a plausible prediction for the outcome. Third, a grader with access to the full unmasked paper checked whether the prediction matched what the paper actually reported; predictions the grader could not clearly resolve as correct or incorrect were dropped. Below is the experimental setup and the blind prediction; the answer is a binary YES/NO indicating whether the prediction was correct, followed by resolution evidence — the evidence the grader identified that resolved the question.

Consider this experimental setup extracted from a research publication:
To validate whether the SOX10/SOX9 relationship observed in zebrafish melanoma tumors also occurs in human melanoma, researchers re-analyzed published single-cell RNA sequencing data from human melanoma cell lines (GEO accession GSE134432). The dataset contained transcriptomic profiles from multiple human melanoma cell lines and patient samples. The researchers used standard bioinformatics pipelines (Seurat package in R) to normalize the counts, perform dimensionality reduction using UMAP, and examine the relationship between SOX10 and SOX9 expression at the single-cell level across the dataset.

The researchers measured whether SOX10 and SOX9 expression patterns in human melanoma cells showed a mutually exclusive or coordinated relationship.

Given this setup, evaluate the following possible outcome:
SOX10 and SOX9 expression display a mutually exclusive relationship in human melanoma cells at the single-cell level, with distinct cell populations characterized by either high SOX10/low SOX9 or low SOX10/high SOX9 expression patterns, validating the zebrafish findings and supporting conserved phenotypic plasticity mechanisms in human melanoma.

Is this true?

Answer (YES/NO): YES